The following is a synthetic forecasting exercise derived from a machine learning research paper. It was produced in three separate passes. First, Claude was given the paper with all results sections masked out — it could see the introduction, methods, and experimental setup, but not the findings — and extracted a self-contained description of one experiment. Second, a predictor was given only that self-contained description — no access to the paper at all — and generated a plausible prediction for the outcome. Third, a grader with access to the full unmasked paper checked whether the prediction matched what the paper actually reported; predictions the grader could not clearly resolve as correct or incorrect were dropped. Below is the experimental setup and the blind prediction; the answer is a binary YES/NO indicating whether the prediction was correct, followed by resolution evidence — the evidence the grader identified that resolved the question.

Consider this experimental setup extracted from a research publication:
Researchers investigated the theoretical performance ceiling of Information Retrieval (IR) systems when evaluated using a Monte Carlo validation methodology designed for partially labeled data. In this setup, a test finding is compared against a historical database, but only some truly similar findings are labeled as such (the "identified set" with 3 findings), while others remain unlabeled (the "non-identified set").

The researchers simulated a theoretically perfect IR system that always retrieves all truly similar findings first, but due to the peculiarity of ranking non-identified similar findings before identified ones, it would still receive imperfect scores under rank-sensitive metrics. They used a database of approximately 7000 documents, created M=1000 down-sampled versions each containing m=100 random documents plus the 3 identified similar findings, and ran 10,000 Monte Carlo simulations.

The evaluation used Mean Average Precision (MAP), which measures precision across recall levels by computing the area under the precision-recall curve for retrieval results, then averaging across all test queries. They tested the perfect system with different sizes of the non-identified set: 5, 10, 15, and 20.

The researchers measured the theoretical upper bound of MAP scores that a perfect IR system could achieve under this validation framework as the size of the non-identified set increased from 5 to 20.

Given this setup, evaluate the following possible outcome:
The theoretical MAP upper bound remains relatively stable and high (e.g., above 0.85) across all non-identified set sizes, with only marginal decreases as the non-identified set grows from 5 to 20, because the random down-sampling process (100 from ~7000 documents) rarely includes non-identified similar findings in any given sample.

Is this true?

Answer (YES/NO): NO